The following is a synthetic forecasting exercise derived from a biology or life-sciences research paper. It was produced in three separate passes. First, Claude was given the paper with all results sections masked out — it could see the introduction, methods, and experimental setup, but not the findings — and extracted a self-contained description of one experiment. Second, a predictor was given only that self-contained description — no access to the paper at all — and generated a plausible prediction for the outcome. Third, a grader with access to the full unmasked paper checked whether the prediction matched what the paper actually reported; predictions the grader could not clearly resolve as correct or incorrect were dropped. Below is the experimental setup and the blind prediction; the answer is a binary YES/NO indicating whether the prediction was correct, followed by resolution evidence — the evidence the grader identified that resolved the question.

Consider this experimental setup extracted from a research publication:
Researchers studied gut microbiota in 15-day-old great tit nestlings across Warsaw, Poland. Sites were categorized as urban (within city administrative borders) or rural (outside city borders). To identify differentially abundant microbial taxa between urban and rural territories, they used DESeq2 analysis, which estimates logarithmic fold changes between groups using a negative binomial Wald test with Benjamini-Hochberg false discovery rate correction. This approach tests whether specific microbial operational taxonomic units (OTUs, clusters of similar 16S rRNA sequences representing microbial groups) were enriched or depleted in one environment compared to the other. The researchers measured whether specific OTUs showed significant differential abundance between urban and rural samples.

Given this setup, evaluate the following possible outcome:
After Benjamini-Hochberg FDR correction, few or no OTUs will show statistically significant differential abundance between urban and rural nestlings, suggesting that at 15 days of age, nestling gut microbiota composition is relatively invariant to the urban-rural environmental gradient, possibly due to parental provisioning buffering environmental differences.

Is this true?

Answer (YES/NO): NO